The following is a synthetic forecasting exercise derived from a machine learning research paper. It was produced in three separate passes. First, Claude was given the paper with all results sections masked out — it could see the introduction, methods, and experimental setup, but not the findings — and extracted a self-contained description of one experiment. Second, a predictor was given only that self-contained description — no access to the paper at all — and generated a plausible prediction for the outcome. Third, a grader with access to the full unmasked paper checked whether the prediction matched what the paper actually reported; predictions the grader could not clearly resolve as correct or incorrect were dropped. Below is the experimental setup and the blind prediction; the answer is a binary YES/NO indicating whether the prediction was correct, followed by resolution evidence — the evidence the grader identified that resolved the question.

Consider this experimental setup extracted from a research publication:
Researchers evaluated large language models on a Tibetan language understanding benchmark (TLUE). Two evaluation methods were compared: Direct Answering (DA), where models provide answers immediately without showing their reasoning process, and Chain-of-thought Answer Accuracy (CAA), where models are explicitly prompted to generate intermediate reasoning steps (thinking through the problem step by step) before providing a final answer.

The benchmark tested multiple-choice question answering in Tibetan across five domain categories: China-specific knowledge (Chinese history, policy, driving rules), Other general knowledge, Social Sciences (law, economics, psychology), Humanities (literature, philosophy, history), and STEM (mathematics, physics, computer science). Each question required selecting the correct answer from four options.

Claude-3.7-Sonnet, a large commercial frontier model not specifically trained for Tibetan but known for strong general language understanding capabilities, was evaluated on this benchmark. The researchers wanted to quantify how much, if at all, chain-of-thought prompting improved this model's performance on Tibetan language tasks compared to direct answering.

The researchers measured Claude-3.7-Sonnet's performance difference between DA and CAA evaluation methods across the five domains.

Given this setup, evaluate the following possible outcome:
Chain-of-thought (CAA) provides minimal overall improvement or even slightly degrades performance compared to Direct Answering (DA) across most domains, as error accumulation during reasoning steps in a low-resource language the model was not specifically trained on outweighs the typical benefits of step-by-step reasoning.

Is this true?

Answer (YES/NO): NO